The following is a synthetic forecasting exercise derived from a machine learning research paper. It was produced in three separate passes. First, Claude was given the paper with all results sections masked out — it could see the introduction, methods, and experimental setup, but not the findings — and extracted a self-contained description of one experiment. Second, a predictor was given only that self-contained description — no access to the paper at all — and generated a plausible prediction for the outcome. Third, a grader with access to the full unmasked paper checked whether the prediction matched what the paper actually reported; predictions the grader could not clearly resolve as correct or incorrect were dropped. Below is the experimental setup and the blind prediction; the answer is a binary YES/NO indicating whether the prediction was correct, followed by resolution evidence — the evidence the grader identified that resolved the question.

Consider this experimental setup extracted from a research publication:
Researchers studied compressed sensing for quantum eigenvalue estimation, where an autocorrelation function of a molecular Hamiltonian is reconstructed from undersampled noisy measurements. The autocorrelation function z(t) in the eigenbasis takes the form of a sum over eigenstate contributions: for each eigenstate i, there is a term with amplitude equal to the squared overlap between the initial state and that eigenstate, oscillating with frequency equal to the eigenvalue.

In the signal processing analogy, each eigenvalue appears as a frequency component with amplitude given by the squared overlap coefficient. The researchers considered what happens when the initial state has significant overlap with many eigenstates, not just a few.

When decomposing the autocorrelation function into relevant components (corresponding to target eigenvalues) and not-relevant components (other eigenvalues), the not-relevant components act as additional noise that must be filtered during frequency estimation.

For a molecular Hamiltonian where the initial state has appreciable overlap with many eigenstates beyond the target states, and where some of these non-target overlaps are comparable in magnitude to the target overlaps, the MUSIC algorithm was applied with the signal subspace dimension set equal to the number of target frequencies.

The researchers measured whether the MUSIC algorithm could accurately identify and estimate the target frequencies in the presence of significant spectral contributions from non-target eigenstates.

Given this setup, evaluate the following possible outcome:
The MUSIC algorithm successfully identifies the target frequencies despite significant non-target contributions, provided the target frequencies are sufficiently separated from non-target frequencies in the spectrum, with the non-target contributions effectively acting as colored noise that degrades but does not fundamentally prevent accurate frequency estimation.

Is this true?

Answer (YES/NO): YES